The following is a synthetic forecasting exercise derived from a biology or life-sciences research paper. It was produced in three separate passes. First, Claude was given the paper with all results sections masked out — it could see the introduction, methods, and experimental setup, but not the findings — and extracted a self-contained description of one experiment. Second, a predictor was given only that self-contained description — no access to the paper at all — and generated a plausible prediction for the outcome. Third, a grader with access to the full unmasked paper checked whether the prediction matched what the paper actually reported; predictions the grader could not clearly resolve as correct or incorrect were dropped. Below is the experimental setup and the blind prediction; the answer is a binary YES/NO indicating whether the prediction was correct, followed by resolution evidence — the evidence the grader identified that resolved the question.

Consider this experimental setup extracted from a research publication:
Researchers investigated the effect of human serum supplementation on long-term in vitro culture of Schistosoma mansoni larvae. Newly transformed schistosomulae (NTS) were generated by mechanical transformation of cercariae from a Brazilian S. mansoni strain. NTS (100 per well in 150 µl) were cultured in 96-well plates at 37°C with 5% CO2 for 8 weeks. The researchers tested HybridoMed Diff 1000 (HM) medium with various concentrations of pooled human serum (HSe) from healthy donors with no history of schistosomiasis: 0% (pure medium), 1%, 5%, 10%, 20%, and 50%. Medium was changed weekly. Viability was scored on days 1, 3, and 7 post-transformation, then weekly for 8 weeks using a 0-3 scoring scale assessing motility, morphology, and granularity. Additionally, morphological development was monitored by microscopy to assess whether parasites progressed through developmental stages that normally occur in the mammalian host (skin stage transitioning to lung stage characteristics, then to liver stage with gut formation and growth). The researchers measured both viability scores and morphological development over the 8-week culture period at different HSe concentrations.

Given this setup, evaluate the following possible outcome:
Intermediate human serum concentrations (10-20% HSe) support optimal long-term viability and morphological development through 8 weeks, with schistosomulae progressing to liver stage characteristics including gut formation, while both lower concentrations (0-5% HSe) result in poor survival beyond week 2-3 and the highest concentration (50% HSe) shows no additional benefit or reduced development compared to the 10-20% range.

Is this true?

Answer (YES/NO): NO